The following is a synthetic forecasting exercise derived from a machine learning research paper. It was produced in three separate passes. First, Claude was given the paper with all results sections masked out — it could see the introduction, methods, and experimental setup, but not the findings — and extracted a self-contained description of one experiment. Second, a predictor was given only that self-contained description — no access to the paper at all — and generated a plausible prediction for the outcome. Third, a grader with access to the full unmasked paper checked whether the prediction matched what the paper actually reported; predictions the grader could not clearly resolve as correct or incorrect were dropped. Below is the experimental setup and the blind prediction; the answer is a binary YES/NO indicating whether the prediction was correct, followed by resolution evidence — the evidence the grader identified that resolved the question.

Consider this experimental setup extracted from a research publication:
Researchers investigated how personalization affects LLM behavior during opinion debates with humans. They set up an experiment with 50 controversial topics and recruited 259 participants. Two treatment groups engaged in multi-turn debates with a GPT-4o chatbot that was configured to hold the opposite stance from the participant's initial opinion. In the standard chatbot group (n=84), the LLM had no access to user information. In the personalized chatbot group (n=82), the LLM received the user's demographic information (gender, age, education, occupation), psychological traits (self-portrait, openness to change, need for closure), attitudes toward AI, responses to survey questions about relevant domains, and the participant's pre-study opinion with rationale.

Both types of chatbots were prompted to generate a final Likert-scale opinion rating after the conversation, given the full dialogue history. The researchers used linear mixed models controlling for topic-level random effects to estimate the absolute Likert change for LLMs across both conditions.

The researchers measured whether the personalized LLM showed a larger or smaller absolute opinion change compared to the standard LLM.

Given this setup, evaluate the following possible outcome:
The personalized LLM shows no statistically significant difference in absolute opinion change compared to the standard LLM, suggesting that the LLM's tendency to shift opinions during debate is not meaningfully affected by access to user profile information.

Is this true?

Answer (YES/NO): NO